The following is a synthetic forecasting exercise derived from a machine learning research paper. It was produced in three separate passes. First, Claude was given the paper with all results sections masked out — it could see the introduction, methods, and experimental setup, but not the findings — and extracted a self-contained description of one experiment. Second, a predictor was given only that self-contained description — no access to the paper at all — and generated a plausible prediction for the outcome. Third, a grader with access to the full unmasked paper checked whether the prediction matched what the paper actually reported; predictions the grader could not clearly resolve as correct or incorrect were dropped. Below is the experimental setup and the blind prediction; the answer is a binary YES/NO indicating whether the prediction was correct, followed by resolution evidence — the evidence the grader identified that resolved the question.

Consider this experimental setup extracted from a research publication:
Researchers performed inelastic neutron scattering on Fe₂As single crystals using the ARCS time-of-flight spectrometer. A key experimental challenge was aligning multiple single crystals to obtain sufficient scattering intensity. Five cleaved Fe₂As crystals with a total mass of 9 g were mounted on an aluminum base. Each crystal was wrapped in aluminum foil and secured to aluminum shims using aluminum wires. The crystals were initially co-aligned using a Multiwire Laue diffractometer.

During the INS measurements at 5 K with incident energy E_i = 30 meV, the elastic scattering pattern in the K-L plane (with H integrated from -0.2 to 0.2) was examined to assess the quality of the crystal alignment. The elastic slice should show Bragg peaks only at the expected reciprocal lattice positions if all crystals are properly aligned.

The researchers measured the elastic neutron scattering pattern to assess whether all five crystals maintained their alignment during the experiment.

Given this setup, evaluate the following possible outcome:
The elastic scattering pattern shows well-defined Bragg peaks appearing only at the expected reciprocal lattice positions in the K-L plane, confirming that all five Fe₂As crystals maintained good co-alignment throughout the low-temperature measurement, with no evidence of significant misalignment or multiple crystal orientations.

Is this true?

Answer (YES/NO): NO